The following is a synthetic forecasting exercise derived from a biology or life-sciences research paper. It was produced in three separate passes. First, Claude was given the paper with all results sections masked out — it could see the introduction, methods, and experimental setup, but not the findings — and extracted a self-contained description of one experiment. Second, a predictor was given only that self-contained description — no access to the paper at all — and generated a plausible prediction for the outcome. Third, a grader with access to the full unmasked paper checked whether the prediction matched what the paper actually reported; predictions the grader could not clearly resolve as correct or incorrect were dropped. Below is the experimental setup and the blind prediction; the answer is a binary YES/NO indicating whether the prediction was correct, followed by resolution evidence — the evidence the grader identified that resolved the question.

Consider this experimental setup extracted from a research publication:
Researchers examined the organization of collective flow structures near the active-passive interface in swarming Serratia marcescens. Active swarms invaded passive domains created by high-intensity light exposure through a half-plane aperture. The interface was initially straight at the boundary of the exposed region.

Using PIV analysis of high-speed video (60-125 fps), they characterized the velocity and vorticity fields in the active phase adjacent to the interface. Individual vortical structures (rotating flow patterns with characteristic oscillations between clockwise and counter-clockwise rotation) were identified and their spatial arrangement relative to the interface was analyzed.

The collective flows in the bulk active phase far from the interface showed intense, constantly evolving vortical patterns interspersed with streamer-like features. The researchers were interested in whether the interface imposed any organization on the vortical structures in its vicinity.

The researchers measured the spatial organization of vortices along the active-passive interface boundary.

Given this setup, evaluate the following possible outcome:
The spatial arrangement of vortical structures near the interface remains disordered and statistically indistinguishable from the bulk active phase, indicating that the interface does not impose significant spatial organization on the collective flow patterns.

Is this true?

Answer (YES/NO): NO